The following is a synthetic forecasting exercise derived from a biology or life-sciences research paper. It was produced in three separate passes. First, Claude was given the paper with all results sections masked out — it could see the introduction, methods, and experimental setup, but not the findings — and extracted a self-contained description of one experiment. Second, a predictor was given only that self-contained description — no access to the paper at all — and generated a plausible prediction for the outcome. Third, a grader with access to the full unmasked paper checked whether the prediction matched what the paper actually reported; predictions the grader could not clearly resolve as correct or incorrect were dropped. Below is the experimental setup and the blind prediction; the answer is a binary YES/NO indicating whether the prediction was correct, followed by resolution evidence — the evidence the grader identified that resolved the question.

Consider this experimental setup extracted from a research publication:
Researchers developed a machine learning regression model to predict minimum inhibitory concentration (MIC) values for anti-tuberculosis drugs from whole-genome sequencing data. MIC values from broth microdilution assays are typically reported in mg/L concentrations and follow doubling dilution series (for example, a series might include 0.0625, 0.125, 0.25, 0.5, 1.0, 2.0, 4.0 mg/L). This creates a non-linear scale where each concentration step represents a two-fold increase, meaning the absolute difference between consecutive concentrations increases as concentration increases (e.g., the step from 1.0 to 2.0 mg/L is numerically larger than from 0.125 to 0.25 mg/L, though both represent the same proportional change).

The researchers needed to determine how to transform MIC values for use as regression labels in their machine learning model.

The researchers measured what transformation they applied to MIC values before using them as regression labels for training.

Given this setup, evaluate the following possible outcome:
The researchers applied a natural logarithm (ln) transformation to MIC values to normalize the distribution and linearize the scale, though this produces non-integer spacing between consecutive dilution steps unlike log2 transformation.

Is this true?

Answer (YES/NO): NO